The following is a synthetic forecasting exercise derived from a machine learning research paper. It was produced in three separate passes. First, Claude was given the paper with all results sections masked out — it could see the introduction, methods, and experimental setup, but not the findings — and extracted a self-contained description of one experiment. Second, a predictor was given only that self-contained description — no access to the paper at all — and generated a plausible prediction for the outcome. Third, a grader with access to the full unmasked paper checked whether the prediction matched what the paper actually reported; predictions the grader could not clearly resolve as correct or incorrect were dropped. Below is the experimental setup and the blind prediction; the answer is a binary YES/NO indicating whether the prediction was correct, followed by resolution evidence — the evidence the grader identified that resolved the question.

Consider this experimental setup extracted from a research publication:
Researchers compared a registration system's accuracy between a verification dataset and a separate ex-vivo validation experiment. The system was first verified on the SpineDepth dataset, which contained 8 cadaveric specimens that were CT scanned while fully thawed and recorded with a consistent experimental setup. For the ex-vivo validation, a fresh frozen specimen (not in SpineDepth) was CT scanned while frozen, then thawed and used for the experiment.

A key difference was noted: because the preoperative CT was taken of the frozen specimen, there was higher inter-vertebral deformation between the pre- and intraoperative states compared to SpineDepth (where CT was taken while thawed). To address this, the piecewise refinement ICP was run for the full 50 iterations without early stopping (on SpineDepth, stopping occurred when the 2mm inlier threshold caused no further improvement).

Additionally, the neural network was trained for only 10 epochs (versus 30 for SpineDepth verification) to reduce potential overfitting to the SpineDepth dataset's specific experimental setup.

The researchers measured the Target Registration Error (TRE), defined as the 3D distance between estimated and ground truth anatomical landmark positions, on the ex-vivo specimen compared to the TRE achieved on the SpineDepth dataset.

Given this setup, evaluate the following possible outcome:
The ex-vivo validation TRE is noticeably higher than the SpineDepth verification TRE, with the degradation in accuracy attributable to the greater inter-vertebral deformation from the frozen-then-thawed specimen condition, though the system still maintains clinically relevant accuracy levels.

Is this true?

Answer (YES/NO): NO